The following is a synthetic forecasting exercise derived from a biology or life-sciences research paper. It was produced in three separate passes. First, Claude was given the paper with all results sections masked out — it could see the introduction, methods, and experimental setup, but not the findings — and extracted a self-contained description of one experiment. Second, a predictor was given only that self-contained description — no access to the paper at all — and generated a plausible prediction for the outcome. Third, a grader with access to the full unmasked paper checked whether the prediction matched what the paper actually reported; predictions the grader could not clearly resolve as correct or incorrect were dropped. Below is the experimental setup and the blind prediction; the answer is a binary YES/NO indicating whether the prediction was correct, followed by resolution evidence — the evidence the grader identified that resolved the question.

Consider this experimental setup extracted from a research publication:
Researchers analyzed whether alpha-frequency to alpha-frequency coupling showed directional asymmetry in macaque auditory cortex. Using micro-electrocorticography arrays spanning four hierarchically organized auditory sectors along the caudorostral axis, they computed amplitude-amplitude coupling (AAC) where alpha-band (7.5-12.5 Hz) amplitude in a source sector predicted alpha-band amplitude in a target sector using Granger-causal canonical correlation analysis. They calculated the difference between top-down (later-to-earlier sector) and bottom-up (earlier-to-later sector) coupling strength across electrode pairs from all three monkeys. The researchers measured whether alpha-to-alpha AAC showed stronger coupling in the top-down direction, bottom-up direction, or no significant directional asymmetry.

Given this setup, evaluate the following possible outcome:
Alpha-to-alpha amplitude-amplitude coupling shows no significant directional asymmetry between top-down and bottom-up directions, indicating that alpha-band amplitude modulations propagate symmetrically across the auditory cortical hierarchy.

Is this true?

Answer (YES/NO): YES